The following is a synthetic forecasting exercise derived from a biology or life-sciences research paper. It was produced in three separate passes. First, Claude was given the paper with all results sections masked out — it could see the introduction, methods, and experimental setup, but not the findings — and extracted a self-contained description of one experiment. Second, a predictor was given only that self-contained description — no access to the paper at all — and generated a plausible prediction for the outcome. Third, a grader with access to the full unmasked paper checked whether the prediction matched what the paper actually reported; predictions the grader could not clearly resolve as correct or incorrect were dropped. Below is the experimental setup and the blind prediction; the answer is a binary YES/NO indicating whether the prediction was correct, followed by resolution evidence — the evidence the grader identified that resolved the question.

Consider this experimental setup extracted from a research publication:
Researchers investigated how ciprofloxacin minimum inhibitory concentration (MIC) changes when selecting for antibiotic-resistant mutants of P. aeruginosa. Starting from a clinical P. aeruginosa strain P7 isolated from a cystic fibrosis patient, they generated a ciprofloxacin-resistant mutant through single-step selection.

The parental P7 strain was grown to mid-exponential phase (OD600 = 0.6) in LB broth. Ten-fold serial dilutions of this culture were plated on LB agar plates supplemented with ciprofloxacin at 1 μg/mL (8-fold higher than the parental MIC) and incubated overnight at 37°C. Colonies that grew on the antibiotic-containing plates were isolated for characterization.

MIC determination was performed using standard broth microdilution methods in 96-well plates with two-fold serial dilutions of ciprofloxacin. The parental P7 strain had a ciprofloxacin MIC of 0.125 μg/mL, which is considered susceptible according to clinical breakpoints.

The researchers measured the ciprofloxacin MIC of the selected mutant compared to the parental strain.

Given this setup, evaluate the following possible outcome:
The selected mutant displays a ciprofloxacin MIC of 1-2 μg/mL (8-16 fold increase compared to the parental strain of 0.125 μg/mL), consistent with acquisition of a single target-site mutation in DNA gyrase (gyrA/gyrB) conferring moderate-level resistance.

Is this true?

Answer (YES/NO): NO